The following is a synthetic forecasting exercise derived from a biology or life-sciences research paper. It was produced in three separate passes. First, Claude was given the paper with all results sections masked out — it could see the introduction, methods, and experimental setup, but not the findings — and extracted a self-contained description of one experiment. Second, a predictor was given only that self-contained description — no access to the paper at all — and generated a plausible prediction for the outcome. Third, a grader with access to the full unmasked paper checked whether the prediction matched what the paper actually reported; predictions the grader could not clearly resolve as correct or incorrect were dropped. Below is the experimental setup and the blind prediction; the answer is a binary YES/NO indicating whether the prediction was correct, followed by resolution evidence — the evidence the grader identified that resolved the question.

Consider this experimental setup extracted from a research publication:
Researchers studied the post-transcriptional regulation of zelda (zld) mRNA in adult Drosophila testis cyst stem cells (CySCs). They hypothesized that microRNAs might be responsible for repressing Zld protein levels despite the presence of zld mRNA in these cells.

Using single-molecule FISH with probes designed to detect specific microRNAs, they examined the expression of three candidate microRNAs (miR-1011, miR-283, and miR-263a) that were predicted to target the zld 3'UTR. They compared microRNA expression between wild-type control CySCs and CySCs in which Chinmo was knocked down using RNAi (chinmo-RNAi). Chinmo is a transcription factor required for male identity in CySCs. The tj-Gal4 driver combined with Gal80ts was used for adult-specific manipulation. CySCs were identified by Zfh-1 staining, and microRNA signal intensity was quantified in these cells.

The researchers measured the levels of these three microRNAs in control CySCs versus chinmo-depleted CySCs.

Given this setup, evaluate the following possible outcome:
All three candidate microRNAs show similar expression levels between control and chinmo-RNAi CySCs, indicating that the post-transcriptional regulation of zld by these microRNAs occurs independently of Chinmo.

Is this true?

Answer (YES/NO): NO